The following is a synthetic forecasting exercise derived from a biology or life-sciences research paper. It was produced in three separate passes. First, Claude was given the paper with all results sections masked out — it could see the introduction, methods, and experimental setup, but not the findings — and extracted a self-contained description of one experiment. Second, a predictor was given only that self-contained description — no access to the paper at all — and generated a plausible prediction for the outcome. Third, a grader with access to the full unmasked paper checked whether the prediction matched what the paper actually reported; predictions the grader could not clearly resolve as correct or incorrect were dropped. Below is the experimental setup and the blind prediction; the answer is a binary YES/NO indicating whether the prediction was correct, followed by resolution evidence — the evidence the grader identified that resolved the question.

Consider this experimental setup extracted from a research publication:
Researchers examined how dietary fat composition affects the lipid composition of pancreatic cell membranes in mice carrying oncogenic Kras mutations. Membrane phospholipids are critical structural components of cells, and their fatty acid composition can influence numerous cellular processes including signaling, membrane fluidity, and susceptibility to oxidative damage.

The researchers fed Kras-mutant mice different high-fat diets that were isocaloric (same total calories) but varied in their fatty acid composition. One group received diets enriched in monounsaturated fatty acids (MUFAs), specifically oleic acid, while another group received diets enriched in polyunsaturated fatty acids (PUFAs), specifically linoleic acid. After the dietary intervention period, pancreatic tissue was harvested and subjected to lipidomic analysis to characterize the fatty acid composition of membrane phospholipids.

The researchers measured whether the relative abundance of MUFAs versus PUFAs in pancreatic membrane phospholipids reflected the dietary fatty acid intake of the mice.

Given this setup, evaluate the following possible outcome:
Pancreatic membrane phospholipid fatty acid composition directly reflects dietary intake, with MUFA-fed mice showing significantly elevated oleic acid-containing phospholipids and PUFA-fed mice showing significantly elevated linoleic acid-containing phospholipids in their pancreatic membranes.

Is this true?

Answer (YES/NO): YES